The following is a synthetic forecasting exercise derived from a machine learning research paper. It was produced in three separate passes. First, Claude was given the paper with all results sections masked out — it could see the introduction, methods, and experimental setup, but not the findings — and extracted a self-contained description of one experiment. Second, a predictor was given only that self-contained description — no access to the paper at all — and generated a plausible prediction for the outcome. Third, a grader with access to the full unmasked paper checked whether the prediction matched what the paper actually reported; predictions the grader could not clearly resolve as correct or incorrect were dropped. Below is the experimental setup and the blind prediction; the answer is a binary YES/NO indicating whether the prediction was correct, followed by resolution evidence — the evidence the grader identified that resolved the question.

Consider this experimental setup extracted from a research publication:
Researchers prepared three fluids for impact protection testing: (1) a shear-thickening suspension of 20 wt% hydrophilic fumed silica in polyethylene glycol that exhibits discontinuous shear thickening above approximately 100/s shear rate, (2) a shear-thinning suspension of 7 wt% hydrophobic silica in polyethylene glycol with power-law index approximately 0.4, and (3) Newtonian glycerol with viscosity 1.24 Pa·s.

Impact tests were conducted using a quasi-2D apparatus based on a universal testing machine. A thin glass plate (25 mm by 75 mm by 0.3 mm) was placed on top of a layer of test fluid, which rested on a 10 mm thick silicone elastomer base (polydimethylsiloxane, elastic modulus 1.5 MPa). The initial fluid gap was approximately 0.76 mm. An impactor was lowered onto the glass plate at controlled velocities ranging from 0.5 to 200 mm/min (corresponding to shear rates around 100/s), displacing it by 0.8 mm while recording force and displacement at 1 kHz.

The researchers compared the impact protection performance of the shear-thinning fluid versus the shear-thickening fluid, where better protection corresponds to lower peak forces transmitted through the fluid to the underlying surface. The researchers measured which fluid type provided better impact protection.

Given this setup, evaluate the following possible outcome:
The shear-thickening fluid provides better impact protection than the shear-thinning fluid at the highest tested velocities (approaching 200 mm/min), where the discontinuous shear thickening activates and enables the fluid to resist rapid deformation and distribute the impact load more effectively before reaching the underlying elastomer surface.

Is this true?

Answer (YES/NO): NO